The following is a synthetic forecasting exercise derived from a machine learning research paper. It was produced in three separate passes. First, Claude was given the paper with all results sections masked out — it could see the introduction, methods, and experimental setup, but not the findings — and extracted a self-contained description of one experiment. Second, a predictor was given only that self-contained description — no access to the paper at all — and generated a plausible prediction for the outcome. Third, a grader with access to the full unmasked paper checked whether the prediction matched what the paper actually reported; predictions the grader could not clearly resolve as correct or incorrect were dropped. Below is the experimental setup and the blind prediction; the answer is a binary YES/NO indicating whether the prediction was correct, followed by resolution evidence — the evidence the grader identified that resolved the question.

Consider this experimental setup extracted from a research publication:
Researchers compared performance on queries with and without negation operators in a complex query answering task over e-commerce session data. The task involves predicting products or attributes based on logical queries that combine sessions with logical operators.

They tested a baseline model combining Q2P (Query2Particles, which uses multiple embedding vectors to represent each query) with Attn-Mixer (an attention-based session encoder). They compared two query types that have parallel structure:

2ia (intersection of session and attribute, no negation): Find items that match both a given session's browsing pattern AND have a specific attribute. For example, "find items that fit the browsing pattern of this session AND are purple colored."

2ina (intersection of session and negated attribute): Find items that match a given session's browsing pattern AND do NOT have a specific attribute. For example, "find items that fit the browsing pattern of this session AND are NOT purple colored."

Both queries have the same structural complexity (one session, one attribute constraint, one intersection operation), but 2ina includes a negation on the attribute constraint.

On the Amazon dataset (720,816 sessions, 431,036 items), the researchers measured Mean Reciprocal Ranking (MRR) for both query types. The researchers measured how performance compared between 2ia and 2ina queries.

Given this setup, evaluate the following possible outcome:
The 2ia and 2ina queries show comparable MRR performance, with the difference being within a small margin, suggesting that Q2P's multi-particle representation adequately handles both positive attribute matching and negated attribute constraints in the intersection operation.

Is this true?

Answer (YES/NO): NO